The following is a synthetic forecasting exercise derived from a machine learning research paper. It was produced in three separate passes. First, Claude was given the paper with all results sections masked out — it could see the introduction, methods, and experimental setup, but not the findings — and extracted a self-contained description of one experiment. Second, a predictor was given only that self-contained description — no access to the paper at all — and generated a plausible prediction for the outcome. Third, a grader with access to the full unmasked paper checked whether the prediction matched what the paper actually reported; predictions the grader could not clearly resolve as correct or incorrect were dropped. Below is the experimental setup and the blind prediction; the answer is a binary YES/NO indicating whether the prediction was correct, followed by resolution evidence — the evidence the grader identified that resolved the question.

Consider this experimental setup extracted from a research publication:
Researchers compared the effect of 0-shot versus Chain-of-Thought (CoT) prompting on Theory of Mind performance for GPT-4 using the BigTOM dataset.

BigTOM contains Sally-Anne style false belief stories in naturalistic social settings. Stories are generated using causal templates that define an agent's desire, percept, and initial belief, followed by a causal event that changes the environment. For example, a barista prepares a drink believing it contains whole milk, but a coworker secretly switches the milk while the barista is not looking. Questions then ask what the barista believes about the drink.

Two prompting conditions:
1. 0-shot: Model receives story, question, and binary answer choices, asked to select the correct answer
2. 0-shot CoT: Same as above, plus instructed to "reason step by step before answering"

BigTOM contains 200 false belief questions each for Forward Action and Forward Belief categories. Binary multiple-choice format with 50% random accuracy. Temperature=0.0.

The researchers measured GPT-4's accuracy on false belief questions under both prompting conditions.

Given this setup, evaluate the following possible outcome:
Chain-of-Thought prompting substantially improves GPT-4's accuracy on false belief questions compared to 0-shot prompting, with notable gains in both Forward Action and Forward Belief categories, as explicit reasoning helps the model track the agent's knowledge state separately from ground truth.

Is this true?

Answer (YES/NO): NO